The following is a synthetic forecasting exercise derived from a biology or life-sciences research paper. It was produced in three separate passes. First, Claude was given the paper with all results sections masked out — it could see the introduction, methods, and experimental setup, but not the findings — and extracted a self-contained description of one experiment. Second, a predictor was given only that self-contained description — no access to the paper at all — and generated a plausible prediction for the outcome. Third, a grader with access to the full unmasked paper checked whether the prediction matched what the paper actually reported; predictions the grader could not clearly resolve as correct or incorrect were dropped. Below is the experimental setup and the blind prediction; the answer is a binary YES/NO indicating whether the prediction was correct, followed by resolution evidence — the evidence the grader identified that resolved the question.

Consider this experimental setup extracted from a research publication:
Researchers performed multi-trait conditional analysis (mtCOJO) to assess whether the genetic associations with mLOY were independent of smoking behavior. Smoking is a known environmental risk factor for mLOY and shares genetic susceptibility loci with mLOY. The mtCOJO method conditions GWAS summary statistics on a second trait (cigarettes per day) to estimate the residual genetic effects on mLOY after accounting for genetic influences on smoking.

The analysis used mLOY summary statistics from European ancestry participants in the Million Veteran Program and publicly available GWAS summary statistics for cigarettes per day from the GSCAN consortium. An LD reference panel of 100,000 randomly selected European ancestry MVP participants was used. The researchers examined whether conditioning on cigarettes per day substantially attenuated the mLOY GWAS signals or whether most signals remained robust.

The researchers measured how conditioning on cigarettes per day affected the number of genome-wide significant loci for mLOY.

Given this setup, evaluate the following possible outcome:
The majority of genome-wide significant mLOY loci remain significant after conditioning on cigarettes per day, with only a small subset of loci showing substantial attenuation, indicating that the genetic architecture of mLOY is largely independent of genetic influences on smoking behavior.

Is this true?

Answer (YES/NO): YES